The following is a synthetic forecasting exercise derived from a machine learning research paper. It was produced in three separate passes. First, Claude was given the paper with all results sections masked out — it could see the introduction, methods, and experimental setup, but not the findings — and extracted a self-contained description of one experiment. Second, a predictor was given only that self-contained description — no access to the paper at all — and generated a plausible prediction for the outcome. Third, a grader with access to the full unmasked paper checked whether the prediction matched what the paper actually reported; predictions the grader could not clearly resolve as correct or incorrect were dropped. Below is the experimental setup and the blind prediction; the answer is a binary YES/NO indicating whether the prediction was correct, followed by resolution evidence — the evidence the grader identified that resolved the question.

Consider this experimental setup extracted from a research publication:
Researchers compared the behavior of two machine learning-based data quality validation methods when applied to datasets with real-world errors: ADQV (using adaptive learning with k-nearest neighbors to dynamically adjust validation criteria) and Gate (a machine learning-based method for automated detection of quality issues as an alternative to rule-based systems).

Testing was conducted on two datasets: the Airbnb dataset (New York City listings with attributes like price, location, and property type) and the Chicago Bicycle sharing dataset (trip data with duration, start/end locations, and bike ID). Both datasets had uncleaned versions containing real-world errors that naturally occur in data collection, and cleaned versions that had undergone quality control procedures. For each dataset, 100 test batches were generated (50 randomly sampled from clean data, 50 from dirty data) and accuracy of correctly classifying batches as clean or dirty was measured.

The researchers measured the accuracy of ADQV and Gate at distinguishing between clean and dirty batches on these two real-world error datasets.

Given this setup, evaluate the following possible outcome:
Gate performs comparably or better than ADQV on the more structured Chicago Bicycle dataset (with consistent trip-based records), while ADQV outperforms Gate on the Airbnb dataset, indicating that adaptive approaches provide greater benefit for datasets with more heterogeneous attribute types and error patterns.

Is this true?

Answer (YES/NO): NO